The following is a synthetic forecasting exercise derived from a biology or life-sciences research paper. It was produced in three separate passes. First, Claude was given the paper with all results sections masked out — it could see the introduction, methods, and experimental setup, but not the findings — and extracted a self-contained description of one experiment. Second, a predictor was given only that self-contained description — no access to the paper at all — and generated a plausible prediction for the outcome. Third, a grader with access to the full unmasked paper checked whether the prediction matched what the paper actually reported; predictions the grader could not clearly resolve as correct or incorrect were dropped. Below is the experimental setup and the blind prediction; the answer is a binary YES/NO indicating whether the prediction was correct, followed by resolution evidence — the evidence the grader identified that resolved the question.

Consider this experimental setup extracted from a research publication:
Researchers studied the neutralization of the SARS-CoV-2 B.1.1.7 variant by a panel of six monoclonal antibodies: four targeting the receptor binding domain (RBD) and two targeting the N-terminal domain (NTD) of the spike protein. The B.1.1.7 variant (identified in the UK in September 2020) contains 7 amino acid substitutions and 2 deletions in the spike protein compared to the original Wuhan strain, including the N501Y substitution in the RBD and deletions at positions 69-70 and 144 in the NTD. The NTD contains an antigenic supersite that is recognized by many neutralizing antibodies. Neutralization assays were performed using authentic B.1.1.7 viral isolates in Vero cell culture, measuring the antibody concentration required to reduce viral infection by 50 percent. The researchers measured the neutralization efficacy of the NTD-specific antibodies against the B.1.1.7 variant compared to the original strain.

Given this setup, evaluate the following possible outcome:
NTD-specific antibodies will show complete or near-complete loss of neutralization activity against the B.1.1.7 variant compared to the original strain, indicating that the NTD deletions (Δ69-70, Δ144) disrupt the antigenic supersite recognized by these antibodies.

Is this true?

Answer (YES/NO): NO